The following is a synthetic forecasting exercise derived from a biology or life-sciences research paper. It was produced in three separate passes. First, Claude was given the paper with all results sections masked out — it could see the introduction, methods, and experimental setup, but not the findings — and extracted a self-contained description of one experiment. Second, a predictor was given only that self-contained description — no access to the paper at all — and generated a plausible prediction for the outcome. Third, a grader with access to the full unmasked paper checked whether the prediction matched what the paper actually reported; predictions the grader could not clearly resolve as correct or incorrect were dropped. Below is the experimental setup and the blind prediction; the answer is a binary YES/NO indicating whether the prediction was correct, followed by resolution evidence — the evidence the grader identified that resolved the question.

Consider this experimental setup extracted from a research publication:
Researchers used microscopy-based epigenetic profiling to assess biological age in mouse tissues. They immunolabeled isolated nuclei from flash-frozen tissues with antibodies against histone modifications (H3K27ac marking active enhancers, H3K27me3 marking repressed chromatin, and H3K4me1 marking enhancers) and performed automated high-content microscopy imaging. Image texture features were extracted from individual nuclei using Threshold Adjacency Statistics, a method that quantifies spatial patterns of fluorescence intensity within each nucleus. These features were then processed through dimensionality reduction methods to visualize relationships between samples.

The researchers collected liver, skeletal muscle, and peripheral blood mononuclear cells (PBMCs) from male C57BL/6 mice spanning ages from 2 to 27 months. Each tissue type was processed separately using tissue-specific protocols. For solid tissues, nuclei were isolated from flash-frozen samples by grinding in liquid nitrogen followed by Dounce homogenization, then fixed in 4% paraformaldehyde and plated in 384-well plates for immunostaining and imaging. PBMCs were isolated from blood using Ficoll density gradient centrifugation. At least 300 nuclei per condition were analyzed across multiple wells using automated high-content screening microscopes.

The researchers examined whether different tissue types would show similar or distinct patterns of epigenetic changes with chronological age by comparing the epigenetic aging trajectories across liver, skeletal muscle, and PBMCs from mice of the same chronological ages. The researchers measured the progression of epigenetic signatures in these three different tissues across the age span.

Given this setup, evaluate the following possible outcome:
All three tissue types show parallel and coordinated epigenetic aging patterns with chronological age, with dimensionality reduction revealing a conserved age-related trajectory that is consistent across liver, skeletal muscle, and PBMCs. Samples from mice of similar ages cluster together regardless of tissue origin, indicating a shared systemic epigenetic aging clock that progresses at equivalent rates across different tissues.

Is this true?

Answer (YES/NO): NO